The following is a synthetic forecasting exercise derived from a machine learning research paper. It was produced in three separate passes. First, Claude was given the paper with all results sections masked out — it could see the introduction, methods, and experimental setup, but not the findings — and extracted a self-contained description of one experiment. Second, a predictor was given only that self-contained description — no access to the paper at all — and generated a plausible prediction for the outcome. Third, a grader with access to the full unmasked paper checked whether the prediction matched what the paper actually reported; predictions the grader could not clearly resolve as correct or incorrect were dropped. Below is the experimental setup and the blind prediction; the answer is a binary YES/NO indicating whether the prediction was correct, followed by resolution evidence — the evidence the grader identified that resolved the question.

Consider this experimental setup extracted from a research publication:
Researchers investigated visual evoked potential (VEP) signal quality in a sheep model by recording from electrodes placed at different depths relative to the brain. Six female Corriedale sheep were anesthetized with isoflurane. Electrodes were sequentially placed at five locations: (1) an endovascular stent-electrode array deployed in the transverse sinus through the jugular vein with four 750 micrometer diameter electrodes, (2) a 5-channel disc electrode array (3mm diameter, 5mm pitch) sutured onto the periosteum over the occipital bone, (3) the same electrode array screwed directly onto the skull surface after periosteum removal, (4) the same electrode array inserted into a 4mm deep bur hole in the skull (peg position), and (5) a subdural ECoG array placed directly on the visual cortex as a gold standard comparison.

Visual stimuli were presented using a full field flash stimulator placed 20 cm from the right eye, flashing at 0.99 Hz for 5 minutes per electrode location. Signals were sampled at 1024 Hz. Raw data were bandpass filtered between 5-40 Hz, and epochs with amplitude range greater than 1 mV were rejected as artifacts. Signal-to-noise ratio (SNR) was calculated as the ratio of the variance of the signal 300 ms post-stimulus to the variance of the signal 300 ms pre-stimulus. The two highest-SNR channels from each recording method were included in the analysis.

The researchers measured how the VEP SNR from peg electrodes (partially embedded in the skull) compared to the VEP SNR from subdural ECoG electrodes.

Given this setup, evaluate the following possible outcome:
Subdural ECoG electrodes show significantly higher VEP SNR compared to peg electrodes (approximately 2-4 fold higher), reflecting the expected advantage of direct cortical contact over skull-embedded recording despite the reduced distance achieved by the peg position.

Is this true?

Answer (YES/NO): NO